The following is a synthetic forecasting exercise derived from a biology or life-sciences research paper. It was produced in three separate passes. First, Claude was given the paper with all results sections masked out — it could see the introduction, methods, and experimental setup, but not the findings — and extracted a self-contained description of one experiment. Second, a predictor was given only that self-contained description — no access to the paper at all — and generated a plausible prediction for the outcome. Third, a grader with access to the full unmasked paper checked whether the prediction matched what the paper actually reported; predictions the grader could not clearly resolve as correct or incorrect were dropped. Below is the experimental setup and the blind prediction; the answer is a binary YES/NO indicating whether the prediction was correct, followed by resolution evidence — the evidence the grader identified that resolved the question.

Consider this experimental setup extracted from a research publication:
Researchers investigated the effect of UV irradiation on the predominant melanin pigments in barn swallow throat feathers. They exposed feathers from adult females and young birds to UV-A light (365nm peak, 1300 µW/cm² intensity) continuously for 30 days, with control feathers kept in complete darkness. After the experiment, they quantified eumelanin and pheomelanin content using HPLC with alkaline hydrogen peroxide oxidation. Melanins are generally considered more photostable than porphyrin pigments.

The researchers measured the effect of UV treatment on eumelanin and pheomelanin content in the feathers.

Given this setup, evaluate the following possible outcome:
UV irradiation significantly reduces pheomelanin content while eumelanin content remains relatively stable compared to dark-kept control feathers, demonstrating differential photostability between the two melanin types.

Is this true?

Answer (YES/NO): NO